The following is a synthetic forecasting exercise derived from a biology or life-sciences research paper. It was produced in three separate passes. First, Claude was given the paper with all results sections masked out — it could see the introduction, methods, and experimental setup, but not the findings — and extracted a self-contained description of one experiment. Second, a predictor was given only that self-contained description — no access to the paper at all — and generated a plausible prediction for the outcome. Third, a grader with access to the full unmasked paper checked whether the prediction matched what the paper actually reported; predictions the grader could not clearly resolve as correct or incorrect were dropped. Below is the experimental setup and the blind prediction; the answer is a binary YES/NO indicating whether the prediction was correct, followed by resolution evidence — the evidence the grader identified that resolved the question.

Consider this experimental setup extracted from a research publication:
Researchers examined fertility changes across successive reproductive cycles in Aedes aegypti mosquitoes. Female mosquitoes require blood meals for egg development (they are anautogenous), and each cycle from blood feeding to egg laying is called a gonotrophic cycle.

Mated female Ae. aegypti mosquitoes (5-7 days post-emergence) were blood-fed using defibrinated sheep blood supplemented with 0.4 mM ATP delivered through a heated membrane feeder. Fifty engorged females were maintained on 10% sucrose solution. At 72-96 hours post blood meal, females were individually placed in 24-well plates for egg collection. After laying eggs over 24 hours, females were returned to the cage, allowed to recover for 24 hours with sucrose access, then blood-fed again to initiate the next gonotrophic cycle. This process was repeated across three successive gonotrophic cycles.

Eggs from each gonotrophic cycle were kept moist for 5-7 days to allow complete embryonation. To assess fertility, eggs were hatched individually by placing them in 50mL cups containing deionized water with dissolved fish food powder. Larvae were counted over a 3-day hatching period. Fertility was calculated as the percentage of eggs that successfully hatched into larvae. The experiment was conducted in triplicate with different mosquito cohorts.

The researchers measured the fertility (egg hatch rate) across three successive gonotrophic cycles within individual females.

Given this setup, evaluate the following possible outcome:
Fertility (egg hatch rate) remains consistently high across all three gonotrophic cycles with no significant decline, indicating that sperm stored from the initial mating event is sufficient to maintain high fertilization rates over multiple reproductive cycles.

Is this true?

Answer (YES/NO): NO